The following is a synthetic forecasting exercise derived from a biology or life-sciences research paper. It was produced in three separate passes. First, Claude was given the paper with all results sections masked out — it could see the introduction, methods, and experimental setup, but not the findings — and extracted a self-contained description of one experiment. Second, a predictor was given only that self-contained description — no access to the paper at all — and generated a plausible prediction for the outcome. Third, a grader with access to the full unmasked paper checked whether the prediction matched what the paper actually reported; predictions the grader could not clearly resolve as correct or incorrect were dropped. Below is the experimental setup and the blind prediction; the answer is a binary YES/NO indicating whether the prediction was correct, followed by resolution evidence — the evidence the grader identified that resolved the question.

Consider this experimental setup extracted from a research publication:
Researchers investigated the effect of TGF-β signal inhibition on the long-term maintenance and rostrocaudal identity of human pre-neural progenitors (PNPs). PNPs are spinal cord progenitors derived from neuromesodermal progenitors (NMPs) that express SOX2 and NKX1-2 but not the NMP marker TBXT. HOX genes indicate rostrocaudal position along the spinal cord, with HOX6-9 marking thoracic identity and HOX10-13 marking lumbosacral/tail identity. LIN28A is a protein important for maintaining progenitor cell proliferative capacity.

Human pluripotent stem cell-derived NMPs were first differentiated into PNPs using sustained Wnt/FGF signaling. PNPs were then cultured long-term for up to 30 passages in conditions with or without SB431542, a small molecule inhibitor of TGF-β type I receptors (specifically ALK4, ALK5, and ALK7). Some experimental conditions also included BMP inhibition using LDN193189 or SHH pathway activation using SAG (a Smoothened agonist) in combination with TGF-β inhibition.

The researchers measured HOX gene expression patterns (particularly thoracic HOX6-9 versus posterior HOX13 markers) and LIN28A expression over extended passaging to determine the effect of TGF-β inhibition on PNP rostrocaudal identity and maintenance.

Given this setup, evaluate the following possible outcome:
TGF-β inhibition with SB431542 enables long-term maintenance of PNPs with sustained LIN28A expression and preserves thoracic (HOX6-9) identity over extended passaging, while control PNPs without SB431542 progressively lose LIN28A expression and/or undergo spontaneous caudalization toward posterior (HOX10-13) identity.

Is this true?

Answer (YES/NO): YES